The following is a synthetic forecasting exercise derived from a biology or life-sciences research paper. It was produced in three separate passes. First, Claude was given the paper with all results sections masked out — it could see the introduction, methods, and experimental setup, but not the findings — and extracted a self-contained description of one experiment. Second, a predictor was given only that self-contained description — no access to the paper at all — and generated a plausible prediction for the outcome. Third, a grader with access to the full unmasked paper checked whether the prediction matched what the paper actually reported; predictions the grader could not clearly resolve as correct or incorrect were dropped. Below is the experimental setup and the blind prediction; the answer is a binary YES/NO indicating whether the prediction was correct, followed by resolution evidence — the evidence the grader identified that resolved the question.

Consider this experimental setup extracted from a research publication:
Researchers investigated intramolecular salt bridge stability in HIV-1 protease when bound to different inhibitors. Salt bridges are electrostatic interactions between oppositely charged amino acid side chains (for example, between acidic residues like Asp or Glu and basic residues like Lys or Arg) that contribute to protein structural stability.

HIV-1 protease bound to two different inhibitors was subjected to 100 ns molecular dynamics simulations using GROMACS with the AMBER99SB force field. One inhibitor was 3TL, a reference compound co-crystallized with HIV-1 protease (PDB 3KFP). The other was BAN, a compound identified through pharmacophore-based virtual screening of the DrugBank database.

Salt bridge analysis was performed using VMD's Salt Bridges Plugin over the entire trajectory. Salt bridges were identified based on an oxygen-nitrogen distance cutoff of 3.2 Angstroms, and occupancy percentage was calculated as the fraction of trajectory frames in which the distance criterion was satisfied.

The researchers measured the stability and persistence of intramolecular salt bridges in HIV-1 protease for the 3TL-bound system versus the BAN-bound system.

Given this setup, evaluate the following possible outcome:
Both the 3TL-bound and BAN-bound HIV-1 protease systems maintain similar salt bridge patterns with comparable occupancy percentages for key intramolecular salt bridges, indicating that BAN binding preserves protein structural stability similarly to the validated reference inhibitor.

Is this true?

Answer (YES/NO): NO